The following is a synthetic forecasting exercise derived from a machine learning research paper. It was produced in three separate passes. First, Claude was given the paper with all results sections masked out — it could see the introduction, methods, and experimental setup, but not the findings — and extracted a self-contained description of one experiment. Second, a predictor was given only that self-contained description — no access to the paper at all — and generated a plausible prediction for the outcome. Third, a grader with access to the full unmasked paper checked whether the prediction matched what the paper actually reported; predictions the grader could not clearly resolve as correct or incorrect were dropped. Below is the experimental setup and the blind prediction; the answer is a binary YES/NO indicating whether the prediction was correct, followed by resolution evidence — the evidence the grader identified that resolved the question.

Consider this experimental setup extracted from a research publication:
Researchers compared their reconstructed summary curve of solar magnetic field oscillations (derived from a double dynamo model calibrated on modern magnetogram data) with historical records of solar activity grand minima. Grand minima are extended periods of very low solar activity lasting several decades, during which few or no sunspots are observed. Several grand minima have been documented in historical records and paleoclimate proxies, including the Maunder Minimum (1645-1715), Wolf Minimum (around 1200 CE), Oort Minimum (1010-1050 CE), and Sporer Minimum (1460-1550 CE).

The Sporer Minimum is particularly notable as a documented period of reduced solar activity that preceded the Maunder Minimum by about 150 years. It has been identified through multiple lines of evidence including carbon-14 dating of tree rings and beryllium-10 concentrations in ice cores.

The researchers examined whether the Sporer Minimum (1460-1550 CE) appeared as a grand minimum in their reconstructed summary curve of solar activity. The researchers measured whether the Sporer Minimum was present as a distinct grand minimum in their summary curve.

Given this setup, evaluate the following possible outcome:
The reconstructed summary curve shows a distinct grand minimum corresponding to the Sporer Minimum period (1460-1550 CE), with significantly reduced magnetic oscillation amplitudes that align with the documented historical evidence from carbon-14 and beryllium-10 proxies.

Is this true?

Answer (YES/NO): NO